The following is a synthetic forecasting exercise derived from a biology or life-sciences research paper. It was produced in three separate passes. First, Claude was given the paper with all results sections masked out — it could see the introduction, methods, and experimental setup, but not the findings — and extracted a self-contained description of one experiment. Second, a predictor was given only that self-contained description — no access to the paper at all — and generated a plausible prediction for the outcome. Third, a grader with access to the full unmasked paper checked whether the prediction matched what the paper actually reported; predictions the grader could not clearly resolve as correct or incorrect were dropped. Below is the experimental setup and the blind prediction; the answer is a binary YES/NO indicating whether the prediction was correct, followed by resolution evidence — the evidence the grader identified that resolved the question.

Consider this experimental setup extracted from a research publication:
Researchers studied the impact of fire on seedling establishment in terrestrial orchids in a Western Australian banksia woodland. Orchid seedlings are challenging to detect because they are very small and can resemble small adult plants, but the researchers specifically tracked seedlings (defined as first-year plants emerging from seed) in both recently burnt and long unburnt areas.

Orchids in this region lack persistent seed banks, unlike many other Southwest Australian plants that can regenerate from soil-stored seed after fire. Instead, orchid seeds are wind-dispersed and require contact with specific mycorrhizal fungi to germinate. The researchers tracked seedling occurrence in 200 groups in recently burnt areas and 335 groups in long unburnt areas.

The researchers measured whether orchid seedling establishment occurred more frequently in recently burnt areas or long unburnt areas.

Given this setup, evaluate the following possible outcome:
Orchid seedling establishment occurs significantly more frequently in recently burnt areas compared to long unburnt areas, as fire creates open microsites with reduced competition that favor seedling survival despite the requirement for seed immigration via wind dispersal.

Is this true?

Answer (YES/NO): NO